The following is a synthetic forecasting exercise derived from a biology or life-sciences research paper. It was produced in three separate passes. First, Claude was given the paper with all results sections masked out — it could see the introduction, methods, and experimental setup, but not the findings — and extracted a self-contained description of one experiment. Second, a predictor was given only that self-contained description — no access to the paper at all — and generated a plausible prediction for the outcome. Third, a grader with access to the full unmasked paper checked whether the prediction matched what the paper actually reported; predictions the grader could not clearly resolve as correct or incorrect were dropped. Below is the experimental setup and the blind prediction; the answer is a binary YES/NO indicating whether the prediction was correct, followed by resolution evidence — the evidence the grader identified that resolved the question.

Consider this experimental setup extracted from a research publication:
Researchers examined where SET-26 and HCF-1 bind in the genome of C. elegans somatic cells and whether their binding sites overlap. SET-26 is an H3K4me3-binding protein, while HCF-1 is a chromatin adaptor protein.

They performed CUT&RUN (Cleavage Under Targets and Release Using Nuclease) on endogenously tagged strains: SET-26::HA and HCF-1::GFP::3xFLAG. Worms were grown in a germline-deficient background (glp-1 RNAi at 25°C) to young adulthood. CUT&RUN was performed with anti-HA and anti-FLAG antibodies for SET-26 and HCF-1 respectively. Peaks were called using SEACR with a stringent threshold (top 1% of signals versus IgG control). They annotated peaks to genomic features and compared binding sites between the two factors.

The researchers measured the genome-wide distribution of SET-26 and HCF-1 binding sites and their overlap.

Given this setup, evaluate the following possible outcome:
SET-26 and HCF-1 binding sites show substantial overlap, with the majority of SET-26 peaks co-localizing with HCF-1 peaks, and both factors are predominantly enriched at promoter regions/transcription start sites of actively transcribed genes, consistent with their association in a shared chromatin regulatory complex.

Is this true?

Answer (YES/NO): YES